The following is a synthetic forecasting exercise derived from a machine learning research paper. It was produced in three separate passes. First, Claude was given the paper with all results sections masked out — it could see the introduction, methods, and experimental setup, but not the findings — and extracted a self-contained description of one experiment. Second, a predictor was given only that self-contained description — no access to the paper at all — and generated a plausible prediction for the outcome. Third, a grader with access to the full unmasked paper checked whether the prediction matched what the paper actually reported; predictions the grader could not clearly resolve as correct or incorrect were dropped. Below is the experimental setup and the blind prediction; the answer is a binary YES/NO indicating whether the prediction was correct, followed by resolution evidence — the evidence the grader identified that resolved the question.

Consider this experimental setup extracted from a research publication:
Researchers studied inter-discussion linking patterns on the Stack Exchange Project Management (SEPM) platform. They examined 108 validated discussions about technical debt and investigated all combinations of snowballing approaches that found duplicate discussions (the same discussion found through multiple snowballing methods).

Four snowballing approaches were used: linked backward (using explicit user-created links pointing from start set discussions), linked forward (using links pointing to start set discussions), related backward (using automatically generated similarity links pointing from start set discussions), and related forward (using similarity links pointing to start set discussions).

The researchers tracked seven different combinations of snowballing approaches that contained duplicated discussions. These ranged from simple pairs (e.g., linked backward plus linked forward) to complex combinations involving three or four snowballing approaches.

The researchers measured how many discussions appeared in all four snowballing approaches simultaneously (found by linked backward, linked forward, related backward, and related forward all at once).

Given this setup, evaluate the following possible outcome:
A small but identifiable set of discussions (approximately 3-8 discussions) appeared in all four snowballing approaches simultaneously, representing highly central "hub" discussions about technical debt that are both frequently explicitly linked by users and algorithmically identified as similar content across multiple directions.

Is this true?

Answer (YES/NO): NO